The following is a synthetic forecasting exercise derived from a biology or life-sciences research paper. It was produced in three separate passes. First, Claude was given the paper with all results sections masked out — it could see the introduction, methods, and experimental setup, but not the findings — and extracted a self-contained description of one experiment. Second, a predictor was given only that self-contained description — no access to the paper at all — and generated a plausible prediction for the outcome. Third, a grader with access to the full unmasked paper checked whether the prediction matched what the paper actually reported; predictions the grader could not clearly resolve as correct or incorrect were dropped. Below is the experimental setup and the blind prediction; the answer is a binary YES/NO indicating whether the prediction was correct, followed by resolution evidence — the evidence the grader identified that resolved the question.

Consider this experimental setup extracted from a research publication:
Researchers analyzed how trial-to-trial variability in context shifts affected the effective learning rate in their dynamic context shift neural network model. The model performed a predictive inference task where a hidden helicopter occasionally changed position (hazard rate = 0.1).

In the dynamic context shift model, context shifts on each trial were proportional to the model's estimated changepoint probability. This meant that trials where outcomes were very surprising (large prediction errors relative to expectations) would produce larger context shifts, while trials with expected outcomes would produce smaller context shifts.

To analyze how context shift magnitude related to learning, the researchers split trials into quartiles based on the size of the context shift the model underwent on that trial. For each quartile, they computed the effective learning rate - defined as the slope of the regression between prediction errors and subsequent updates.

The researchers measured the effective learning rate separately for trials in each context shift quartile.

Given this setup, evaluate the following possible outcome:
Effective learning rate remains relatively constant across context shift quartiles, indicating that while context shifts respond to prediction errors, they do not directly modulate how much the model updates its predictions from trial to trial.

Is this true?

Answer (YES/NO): NO